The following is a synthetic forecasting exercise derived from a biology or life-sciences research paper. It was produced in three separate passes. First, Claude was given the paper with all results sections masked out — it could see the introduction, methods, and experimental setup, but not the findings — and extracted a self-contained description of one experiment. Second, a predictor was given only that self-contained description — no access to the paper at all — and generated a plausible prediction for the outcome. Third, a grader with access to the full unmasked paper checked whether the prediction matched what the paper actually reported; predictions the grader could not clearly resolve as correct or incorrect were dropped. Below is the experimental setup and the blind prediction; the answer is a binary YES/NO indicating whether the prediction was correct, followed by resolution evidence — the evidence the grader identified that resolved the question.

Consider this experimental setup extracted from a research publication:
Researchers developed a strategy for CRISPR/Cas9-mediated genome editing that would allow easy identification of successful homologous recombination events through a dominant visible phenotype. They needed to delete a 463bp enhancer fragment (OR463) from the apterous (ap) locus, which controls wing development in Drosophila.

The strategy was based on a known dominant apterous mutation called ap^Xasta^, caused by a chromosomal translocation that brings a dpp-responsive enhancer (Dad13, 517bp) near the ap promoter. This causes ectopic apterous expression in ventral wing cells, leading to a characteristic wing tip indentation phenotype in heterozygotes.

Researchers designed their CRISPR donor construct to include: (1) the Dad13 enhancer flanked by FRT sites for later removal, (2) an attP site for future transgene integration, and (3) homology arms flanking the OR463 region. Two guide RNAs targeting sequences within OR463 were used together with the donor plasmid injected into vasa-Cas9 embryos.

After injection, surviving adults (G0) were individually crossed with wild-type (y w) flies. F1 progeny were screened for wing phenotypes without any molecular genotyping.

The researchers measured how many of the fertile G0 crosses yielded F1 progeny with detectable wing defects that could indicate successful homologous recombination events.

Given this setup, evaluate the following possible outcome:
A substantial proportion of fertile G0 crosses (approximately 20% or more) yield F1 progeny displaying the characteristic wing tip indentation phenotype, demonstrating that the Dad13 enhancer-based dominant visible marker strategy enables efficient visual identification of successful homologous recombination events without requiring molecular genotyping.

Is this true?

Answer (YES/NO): NO